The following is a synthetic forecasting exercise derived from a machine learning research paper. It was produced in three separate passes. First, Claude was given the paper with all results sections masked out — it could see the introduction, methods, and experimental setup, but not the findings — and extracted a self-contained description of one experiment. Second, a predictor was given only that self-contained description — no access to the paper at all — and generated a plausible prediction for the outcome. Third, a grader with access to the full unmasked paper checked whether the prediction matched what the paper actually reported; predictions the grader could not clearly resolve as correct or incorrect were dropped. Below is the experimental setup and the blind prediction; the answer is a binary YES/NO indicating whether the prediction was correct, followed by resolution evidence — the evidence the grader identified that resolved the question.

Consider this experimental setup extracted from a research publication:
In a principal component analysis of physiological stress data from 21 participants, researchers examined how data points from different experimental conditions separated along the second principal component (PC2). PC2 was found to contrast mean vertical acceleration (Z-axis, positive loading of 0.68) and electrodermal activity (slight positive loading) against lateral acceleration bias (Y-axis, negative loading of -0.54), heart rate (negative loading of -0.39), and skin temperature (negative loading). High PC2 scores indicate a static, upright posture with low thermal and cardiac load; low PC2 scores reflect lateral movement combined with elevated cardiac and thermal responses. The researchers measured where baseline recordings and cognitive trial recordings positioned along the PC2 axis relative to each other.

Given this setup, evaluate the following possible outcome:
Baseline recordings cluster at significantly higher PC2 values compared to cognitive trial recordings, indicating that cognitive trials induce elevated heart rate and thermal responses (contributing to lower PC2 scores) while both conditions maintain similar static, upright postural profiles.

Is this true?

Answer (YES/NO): NO